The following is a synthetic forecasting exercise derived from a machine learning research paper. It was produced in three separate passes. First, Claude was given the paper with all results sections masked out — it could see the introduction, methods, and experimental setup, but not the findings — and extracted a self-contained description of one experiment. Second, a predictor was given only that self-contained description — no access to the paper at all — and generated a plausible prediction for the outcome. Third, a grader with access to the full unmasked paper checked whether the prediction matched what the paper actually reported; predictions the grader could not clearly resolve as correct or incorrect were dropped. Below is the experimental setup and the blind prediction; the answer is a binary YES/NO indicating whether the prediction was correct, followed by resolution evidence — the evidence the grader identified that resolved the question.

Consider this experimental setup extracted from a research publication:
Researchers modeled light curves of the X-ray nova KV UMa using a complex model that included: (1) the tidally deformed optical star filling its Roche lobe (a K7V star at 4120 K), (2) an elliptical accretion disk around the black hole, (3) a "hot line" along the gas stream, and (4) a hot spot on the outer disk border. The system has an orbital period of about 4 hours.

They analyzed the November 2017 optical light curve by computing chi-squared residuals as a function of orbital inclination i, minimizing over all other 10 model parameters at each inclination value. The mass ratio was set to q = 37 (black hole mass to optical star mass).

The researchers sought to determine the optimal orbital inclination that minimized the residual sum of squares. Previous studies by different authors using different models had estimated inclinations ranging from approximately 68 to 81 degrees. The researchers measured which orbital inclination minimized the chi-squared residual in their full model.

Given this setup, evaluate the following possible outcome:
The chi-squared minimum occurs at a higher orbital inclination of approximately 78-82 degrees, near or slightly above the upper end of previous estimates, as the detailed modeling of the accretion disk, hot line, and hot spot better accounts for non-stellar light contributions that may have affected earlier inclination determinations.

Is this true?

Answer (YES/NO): NO